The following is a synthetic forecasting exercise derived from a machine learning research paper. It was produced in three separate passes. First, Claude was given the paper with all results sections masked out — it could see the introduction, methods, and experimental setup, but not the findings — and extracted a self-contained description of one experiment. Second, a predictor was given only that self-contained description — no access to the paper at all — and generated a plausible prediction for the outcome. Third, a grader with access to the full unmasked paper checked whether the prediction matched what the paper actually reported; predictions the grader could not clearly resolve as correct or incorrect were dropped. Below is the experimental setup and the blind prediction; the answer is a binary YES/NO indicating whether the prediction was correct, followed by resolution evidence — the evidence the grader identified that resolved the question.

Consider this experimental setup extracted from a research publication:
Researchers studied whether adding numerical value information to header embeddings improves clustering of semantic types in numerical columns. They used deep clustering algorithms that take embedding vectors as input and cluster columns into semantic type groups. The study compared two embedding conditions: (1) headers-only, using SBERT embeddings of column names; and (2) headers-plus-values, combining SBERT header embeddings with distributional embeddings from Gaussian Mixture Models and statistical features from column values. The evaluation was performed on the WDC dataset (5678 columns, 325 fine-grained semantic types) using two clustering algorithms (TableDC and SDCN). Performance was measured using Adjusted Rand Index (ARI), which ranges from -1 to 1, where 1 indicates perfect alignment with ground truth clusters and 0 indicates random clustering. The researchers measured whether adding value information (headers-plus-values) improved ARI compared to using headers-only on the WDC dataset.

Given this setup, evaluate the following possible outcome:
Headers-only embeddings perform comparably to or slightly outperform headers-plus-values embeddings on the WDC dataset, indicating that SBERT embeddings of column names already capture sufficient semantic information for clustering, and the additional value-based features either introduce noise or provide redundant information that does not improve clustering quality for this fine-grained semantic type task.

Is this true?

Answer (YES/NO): NO